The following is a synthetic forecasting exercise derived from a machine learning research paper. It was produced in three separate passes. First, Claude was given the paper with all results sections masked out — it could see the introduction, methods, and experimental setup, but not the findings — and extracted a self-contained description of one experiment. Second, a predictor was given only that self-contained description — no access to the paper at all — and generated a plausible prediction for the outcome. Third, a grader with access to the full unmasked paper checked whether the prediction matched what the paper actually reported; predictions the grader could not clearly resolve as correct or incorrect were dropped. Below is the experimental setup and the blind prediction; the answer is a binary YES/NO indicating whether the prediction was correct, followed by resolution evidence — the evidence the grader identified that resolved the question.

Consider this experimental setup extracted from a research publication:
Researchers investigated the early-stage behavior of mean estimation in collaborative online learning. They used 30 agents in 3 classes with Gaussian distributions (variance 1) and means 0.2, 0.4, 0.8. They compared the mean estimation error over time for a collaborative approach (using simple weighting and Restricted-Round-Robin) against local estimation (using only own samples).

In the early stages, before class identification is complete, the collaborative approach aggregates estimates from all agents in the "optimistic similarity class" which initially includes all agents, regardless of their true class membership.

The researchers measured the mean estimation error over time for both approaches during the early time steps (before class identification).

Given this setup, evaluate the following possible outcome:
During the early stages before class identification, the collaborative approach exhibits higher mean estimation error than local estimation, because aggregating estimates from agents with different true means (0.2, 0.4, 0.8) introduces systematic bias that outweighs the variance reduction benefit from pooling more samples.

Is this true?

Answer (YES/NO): YES